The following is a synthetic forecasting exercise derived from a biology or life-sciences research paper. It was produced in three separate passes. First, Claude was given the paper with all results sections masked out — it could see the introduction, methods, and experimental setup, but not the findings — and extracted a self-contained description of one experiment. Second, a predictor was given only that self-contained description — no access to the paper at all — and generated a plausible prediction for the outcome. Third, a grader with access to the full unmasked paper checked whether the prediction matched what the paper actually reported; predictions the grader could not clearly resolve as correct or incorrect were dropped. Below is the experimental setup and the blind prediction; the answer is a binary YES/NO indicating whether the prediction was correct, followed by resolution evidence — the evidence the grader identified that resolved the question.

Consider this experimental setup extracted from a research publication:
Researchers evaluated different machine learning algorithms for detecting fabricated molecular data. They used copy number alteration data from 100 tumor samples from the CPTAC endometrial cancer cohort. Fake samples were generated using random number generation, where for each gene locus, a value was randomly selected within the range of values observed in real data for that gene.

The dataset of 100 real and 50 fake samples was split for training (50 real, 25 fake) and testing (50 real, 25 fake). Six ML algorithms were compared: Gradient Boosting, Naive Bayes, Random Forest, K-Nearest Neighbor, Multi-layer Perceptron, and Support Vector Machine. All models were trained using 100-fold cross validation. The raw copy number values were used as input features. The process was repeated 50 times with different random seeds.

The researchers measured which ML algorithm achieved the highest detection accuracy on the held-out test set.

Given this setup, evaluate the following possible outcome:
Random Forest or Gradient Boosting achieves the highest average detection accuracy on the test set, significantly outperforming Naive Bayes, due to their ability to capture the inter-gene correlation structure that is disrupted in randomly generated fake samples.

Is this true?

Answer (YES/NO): YES